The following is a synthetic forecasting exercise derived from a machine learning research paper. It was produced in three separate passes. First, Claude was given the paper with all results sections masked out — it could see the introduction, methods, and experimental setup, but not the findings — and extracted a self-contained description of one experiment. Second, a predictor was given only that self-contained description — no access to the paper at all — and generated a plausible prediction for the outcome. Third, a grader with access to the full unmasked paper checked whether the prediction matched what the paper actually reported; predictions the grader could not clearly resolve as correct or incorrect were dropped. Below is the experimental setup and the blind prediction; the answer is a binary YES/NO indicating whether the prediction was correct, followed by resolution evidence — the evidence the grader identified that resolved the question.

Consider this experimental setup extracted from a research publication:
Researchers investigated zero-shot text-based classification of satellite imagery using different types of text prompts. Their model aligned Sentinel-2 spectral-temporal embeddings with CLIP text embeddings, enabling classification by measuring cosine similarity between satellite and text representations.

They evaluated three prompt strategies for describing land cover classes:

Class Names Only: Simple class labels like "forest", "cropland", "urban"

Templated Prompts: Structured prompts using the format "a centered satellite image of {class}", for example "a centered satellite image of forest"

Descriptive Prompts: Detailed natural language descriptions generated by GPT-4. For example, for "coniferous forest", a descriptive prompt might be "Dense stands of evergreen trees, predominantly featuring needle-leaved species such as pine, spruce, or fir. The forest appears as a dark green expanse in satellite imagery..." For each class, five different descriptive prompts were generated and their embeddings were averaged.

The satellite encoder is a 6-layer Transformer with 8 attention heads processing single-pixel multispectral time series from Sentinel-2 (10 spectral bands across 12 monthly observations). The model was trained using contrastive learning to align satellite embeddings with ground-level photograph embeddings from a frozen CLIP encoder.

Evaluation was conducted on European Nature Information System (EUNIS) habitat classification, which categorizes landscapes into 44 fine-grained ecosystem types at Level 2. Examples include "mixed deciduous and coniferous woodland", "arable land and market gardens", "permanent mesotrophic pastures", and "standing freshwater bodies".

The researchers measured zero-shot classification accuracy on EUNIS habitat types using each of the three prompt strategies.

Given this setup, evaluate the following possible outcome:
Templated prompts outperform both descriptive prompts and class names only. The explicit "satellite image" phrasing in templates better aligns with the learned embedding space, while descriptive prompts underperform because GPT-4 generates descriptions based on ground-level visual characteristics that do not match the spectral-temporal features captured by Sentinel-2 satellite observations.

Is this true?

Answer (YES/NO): NO